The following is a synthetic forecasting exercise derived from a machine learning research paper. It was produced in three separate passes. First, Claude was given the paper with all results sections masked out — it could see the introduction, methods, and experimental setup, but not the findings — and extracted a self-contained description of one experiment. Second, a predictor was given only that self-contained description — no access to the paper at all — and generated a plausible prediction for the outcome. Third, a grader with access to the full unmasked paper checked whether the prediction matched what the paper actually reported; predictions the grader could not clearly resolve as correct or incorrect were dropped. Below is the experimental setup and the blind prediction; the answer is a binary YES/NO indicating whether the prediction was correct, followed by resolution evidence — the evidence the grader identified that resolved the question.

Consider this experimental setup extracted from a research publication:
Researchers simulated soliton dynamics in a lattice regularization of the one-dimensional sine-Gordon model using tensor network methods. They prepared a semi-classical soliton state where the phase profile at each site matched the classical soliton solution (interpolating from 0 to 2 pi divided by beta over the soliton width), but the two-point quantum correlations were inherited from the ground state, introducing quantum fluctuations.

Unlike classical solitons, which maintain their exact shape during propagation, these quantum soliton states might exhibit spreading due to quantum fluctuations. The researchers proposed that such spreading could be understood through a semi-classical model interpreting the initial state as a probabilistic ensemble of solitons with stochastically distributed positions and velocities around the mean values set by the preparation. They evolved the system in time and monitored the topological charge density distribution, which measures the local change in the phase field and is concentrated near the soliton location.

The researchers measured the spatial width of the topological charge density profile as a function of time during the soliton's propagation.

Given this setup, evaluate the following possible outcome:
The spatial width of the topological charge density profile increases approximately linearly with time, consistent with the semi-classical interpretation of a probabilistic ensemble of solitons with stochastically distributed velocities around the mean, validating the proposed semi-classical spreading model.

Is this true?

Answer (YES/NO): YES